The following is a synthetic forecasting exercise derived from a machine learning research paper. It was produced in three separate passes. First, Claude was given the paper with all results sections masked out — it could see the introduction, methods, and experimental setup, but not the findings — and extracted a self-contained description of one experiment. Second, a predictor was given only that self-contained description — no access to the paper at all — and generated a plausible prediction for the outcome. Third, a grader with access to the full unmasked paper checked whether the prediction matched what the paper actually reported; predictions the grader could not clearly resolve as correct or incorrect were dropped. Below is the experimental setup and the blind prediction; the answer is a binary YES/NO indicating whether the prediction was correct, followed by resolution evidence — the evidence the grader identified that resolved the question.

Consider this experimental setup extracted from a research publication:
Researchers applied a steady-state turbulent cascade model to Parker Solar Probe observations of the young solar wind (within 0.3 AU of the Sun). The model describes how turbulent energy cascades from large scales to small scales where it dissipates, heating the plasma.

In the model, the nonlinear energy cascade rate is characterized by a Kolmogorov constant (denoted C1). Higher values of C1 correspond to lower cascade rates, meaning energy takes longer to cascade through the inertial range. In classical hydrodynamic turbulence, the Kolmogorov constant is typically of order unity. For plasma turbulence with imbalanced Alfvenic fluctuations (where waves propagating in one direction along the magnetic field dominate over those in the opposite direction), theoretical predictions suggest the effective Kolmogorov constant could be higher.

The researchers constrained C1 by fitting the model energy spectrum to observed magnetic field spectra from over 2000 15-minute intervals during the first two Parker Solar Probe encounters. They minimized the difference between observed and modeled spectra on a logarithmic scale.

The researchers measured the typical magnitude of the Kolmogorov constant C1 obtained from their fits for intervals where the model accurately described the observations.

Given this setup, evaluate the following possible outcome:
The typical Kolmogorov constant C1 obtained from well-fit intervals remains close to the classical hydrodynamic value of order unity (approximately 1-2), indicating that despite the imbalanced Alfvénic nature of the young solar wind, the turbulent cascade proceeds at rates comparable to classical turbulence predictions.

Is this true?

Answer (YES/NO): NO